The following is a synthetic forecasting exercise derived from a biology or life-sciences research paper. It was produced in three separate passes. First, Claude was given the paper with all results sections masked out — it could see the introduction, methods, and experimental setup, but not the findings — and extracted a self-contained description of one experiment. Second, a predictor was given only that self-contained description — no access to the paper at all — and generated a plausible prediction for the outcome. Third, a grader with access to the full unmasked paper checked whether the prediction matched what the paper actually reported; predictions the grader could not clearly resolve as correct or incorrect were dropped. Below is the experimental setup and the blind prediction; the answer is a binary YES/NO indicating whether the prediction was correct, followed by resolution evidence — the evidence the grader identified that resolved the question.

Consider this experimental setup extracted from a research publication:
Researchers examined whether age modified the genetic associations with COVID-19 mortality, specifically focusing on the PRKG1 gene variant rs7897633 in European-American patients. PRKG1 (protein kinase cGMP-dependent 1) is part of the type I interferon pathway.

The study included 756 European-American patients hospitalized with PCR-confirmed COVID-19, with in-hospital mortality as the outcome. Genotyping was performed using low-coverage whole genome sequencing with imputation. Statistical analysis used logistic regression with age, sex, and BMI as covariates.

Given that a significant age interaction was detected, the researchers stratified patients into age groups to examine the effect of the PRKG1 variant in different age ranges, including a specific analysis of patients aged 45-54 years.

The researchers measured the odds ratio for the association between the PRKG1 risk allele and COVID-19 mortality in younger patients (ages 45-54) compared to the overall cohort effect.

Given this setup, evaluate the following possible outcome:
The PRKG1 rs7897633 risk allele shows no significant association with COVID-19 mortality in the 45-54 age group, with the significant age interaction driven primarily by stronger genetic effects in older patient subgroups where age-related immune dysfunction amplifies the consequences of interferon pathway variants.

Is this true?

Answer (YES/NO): NO